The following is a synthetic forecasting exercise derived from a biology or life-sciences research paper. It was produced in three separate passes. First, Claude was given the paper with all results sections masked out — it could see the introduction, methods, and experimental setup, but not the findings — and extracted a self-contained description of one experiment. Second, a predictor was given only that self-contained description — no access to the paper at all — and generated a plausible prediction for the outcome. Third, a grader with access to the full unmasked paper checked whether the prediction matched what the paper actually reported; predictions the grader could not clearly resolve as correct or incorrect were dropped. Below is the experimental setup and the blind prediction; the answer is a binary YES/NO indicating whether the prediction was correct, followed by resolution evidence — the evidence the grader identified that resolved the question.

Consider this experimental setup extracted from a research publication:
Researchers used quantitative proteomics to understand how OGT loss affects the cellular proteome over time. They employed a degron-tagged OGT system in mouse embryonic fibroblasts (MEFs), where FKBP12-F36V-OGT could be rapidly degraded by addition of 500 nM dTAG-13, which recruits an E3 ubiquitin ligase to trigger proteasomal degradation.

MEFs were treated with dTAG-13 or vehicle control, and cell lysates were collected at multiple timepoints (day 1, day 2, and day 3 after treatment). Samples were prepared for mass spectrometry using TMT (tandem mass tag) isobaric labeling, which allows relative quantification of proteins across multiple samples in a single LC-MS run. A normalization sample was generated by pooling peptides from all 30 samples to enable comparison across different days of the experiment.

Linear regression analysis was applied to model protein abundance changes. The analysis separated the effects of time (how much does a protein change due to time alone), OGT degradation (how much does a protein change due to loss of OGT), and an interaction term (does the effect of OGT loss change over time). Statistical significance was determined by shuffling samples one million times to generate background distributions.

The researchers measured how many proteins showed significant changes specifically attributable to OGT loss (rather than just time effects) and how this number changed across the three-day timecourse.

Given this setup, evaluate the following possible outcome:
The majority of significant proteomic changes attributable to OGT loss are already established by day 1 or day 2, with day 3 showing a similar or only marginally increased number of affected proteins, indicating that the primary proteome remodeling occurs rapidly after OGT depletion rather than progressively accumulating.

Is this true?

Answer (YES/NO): NO